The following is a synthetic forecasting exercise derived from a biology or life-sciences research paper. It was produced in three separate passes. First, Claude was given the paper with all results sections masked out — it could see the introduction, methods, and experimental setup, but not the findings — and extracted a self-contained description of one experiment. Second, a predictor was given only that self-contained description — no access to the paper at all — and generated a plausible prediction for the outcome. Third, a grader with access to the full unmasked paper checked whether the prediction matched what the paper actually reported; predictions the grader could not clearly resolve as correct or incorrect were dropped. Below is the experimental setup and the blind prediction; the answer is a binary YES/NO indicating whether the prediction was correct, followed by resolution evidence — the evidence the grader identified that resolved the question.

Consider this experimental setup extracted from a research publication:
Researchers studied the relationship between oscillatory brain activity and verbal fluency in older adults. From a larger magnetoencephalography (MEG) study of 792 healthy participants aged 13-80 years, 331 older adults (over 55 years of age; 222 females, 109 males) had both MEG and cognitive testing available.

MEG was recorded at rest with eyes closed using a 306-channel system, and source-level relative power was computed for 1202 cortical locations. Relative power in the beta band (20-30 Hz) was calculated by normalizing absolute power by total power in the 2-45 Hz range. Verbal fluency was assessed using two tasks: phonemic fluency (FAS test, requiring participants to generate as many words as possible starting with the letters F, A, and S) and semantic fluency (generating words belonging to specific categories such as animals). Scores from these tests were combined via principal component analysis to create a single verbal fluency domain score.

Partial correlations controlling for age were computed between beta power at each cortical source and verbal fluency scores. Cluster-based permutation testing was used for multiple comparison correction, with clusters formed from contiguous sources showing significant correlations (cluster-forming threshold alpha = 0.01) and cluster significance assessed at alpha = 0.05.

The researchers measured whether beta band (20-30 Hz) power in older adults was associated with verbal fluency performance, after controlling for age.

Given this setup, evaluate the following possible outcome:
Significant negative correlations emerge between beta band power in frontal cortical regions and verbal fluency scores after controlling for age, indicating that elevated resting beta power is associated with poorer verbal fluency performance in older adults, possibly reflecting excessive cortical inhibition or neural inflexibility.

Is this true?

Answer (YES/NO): NO